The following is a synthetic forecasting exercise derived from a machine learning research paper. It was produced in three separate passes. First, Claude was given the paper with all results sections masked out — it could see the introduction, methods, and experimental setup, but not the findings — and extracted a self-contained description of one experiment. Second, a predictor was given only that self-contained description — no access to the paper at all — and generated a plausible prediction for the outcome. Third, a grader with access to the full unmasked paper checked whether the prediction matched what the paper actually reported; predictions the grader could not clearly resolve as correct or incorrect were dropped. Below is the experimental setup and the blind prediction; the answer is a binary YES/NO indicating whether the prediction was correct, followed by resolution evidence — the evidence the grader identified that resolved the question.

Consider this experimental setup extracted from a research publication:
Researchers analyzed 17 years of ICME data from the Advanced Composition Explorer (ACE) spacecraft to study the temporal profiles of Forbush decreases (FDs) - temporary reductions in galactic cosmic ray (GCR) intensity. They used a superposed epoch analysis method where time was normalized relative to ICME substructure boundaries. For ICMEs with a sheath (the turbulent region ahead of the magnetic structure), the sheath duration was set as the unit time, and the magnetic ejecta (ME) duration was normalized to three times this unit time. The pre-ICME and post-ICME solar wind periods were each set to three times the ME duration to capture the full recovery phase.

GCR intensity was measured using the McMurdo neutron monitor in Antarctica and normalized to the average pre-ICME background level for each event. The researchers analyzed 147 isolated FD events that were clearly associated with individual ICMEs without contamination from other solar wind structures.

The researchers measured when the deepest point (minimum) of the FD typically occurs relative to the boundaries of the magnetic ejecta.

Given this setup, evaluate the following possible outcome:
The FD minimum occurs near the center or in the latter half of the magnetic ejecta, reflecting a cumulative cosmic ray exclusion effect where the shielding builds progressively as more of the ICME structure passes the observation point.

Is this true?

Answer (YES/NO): NO